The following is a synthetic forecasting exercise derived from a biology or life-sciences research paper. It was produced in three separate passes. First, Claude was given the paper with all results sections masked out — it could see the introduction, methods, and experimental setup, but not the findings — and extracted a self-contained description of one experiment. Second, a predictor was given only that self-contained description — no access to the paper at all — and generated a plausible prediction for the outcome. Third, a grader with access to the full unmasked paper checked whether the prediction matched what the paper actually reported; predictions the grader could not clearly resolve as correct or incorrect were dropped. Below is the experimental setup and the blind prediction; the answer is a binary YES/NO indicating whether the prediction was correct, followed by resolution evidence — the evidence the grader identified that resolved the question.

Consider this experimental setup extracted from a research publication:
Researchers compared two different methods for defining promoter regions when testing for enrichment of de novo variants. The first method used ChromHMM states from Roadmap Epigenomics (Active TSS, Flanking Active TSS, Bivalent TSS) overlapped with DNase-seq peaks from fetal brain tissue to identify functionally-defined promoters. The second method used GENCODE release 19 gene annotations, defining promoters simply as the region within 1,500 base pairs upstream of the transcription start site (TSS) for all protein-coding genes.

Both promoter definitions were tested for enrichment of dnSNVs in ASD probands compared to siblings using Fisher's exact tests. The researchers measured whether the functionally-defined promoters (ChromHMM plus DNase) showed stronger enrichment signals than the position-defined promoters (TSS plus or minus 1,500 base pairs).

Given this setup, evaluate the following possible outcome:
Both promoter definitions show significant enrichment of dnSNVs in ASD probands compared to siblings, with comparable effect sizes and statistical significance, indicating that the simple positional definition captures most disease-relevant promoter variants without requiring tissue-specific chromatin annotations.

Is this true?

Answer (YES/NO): NO